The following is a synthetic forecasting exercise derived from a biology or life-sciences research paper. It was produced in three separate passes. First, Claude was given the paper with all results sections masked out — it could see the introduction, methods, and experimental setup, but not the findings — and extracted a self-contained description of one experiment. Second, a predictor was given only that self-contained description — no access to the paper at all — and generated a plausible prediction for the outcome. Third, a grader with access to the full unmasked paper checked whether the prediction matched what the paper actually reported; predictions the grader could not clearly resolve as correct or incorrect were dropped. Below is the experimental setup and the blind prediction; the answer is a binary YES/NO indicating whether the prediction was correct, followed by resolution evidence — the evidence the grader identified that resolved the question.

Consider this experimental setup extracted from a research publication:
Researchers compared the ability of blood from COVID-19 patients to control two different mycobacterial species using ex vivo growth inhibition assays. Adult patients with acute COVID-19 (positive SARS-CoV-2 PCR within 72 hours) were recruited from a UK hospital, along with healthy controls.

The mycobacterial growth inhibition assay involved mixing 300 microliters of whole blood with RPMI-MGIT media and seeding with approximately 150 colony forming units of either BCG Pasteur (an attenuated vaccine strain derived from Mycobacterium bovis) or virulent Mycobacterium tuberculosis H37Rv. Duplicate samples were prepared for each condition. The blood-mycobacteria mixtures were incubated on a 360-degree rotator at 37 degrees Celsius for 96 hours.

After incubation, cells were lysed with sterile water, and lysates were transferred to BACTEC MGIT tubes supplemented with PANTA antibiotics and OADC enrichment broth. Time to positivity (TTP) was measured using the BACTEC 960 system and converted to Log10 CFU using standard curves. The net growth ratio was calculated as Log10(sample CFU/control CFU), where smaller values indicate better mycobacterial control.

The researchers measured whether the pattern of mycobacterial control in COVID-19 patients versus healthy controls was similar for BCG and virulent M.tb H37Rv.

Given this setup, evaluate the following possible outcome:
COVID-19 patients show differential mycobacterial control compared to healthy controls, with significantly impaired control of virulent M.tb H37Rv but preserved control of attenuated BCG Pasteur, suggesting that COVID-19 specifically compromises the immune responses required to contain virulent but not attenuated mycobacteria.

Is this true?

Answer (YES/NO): NO